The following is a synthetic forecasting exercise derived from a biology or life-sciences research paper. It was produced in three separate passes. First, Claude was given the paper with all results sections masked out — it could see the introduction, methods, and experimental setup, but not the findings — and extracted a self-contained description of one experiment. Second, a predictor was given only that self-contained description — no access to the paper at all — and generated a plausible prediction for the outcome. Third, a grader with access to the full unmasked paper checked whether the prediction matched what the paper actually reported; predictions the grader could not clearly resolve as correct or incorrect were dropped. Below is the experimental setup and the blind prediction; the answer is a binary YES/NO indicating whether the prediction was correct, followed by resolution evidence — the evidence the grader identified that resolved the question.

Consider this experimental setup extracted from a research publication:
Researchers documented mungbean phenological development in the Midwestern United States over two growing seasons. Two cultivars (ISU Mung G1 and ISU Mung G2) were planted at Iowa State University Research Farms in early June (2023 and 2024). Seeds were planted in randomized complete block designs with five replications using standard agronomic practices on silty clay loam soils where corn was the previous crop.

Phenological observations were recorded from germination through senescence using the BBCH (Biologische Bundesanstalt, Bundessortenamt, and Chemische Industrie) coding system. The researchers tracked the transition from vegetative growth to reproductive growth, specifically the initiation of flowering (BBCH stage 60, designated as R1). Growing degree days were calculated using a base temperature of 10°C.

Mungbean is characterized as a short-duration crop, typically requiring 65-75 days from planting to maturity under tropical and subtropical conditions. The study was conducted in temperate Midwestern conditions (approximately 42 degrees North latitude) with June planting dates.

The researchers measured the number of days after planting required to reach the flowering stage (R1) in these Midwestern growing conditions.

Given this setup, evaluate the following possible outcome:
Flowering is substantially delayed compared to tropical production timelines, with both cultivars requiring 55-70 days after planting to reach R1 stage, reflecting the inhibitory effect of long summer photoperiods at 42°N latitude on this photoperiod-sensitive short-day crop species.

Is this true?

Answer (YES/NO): NO